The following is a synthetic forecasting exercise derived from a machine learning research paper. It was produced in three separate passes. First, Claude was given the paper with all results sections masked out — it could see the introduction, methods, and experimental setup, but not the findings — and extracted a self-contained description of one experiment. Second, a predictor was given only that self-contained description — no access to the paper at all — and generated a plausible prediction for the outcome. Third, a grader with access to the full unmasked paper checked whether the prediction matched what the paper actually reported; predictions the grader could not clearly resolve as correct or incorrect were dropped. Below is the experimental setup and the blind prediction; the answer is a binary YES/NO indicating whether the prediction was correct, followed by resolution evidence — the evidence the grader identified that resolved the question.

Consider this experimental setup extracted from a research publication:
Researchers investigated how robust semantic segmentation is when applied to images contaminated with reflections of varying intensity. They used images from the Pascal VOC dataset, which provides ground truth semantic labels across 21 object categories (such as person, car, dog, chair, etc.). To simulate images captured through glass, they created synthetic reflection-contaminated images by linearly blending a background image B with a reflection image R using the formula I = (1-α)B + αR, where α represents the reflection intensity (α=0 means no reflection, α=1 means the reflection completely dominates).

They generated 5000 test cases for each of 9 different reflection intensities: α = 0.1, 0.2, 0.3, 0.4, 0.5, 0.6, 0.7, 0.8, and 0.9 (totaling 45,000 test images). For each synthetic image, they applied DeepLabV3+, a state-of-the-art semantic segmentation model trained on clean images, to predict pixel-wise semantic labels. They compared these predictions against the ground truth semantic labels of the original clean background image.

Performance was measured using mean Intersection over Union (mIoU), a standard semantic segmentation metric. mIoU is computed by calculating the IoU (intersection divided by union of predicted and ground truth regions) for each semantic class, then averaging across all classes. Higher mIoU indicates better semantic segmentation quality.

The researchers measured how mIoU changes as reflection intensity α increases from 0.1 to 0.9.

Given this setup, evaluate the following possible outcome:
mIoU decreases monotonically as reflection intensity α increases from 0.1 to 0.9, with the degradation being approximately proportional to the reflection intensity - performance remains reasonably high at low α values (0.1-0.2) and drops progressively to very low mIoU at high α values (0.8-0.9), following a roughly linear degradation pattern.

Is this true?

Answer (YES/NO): NO